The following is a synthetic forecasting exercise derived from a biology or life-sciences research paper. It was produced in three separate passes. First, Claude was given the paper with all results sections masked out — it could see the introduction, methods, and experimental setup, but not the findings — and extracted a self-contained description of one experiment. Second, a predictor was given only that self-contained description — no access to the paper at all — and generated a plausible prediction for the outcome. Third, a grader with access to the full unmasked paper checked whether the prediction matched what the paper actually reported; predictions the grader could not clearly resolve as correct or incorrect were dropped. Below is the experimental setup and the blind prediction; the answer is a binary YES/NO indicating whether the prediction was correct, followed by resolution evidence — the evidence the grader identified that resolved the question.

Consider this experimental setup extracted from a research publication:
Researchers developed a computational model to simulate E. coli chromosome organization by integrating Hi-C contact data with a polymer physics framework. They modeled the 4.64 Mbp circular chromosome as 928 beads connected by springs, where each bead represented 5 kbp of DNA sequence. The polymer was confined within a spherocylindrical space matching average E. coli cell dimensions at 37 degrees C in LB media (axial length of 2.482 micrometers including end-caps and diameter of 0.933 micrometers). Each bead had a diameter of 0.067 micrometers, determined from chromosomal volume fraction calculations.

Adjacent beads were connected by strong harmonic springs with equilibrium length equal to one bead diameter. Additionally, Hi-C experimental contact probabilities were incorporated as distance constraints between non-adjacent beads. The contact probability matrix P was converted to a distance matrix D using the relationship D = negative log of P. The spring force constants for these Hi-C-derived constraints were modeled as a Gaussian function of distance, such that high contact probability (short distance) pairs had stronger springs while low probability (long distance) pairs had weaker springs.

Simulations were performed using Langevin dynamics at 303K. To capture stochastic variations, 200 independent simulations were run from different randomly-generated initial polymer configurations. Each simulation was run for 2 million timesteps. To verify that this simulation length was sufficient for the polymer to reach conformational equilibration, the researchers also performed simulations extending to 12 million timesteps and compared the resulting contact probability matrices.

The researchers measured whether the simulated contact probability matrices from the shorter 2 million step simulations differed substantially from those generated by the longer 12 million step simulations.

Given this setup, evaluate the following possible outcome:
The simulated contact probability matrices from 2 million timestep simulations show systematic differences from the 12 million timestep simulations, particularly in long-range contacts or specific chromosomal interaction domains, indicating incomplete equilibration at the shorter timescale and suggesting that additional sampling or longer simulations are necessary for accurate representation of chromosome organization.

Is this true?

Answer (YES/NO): NO